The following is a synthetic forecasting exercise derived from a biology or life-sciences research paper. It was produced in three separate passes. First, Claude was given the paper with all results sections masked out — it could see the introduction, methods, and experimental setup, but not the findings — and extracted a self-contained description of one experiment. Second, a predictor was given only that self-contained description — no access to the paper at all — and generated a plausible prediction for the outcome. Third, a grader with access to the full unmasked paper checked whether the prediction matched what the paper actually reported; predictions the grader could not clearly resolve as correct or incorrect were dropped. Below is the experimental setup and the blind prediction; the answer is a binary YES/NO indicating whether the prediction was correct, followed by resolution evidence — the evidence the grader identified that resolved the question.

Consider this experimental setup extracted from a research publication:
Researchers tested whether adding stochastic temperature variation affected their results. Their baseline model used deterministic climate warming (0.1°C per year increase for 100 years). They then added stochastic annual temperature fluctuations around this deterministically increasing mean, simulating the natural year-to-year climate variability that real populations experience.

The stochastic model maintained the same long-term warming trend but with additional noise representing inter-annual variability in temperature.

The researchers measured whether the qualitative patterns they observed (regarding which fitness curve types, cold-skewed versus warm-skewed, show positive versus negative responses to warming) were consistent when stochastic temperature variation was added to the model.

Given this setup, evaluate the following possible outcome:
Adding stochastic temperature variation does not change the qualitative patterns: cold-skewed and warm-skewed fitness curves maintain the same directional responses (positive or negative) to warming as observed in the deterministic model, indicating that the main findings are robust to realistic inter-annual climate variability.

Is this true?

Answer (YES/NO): YES